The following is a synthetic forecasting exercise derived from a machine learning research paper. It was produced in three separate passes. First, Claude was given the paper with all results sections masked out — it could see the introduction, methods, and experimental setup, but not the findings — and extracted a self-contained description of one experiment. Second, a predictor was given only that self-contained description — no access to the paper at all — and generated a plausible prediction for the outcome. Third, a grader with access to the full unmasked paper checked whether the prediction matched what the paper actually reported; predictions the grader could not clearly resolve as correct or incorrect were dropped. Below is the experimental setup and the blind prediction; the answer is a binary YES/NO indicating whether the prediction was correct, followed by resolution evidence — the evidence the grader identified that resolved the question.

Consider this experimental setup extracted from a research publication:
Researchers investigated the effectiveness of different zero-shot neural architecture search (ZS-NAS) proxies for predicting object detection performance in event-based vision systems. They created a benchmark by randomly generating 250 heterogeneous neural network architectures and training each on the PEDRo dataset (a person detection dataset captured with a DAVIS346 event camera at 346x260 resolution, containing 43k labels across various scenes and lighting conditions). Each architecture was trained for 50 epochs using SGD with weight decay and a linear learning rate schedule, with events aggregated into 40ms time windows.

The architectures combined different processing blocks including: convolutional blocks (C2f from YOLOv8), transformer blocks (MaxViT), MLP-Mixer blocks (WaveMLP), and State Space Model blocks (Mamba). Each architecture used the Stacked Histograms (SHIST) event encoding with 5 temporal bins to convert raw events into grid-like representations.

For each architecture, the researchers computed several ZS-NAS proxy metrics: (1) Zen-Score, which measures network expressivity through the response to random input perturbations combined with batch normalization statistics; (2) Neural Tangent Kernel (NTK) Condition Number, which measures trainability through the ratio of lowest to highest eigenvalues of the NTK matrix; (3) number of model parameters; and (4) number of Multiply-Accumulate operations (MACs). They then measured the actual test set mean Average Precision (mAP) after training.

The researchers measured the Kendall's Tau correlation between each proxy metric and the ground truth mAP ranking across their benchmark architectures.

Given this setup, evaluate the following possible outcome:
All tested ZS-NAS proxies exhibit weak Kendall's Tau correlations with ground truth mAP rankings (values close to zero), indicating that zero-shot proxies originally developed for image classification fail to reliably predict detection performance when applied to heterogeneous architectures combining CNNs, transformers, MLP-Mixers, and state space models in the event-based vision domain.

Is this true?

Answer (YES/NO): NO